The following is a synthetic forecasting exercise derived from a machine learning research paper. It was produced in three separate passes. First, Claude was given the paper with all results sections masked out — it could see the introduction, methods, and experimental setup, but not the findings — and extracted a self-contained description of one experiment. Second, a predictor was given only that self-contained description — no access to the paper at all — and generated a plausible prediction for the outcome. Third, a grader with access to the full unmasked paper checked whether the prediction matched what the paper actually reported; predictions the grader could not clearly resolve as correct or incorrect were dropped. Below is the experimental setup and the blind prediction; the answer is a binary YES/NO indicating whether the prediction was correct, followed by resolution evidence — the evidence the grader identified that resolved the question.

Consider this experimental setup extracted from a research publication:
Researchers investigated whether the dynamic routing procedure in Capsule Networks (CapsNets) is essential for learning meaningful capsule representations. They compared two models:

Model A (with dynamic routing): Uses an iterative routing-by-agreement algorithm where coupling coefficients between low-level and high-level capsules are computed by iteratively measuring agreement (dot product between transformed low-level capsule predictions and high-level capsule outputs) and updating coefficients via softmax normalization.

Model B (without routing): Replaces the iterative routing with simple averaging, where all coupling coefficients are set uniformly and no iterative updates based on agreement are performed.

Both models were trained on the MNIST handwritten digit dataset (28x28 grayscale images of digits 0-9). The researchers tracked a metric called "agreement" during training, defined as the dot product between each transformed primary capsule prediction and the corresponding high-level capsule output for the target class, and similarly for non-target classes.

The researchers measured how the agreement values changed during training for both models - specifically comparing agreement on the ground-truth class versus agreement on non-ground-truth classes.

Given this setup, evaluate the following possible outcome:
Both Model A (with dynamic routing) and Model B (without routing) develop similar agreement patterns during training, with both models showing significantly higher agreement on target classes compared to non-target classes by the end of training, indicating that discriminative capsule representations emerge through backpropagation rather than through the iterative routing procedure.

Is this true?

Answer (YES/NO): YES